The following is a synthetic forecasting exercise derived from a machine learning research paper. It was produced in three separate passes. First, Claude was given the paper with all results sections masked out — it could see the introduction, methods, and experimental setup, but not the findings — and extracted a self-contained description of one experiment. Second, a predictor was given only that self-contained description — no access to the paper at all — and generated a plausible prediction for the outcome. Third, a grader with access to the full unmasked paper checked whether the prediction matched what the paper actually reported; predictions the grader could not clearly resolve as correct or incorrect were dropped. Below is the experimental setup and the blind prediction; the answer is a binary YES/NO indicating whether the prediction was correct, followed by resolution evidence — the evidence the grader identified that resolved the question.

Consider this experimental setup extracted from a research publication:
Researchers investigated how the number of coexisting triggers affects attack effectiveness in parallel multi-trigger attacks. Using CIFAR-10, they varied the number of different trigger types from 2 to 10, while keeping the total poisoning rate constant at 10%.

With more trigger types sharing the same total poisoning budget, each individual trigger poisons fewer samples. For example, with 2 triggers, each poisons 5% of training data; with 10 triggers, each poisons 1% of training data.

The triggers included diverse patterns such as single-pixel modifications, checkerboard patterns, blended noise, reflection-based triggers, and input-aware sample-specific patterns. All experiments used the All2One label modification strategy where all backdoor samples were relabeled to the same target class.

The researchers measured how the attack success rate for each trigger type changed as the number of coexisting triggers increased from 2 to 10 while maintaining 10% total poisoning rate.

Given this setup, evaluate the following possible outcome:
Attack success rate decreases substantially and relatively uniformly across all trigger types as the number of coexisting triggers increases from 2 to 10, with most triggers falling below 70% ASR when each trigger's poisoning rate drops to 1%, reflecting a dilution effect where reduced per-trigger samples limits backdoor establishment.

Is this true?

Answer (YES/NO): NO